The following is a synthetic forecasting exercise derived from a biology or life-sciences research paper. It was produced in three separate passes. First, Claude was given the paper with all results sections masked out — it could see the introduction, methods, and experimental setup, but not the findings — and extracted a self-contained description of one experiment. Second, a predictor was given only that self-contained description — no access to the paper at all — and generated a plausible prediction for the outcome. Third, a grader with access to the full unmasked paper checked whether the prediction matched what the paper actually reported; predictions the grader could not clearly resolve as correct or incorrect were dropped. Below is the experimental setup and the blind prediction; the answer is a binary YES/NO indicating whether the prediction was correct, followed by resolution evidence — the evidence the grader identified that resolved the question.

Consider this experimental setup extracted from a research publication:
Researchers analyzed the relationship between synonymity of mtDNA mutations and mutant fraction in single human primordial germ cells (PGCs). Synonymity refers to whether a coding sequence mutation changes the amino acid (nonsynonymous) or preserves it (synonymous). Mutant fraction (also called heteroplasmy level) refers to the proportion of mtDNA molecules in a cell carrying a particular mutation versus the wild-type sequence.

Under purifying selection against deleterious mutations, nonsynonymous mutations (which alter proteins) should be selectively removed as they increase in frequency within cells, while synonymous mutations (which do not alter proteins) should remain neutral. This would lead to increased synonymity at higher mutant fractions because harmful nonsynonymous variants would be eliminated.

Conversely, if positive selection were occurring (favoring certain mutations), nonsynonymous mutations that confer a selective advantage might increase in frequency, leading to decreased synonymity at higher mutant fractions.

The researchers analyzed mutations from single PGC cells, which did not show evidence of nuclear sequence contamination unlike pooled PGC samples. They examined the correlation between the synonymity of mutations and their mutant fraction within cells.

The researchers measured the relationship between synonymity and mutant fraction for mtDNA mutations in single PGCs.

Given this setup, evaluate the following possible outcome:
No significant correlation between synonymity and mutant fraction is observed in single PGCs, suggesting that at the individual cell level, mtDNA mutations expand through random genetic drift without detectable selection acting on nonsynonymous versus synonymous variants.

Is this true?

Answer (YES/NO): NO